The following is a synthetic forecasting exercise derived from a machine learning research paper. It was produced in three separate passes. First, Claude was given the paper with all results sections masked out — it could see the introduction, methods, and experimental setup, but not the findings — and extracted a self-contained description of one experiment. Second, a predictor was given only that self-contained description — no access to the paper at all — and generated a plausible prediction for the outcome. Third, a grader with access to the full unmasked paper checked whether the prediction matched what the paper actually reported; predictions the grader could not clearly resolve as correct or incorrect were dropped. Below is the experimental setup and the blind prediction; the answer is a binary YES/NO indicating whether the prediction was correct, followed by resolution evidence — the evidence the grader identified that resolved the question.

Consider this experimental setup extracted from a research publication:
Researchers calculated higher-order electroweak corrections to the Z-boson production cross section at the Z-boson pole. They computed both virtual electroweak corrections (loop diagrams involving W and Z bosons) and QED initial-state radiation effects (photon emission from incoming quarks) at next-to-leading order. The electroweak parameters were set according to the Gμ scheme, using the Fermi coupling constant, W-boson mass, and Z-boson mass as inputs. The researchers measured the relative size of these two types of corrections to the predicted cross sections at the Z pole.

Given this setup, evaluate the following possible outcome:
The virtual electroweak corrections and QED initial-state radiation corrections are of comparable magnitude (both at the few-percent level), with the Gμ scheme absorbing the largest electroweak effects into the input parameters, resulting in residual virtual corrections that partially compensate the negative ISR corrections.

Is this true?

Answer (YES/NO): NO